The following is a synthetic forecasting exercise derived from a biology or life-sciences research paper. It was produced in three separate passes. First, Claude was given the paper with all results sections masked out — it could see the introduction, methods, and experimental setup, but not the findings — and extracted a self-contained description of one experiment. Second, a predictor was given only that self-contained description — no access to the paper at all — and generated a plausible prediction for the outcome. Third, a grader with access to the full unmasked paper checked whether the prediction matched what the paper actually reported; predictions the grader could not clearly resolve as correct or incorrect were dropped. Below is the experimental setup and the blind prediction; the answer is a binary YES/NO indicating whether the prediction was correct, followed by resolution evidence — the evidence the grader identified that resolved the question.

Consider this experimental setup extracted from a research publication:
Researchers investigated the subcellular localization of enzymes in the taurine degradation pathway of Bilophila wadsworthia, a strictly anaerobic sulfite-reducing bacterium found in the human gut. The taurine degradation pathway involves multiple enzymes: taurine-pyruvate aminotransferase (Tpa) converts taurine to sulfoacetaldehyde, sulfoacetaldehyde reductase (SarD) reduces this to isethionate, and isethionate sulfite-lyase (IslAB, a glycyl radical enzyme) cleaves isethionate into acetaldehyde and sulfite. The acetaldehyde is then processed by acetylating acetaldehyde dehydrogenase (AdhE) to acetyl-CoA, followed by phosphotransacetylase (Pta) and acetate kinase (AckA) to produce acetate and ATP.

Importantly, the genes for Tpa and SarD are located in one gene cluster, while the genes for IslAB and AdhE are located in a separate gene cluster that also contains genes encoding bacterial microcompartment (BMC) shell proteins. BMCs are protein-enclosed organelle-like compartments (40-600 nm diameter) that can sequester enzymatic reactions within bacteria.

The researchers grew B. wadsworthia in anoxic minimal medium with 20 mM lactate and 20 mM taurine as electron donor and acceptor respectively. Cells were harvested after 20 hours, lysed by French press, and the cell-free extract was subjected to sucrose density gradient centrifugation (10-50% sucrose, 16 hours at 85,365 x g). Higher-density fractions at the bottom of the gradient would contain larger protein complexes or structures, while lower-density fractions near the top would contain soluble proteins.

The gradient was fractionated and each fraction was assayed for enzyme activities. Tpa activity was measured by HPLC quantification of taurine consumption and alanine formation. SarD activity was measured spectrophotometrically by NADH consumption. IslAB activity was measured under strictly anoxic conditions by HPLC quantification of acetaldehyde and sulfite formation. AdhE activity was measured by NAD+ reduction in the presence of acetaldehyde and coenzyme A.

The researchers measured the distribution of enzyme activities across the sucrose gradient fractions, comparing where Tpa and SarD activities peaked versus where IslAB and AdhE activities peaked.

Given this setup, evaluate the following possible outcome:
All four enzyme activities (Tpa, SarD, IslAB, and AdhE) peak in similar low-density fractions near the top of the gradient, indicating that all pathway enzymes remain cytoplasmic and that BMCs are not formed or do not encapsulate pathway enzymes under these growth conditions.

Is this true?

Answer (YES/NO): NO